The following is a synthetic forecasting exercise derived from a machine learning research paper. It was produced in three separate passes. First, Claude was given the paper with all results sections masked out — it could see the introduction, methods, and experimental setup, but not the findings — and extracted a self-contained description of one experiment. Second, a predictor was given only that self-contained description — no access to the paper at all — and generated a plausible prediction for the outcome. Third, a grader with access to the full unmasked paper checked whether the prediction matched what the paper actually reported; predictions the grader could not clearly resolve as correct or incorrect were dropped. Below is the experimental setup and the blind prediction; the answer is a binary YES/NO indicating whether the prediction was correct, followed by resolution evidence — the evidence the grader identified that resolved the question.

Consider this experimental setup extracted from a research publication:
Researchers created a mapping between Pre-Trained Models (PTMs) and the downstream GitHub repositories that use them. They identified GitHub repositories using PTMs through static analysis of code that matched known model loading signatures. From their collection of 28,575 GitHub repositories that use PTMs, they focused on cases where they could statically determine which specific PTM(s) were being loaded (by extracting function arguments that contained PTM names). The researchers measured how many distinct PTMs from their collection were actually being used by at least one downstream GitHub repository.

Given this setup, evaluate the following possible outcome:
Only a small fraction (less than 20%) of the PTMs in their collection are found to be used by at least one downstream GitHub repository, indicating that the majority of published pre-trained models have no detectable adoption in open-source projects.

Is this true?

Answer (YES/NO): YES